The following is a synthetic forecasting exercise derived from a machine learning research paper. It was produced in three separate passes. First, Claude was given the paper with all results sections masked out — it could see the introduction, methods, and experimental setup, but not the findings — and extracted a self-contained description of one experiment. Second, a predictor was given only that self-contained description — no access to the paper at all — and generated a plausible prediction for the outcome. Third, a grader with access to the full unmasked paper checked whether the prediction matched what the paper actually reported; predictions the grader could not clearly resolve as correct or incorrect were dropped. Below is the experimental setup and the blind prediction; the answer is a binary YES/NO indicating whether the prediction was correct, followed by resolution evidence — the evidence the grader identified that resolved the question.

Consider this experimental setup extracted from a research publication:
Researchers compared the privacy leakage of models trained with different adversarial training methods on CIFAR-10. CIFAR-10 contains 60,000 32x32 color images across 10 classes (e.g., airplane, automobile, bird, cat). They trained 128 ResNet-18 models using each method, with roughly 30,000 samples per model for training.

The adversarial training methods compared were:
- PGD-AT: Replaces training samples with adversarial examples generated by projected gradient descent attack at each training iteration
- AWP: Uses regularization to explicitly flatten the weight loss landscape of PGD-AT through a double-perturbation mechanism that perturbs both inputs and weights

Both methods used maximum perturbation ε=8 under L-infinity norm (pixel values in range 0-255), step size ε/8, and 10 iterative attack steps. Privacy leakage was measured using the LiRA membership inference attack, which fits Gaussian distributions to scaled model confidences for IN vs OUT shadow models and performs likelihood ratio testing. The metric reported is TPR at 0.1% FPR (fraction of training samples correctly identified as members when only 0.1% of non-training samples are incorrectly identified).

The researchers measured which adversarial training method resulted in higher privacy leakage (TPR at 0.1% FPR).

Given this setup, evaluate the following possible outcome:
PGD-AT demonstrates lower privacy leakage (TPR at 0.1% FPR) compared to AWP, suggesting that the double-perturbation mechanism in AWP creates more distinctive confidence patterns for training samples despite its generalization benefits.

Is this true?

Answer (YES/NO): NO